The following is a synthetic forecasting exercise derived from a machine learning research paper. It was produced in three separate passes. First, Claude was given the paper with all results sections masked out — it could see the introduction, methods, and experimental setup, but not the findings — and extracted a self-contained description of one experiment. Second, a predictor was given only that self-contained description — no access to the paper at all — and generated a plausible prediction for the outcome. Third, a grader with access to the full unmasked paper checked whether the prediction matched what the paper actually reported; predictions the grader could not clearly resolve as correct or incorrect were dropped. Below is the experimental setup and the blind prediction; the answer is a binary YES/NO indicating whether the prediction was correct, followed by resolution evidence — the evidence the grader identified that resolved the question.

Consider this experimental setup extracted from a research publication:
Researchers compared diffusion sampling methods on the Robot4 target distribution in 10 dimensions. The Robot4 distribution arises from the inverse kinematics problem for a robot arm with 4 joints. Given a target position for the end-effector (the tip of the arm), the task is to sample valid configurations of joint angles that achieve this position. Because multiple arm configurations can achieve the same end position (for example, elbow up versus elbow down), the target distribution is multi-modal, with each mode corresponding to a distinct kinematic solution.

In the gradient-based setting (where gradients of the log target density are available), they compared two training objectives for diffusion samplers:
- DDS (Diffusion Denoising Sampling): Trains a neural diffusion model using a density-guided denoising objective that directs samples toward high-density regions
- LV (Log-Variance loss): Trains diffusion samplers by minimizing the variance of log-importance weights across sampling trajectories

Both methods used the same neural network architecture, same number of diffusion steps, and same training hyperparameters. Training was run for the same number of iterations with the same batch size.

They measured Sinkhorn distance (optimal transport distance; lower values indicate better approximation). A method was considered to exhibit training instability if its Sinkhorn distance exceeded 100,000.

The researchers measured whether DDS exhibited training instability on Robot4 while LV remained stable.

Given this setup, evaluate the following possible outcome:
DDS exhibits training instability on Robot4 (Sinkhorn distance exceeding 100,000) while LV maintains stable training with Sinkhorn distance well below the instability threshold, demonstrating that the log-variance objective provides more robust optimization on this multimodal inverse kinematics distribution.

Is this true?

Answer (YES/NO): YES